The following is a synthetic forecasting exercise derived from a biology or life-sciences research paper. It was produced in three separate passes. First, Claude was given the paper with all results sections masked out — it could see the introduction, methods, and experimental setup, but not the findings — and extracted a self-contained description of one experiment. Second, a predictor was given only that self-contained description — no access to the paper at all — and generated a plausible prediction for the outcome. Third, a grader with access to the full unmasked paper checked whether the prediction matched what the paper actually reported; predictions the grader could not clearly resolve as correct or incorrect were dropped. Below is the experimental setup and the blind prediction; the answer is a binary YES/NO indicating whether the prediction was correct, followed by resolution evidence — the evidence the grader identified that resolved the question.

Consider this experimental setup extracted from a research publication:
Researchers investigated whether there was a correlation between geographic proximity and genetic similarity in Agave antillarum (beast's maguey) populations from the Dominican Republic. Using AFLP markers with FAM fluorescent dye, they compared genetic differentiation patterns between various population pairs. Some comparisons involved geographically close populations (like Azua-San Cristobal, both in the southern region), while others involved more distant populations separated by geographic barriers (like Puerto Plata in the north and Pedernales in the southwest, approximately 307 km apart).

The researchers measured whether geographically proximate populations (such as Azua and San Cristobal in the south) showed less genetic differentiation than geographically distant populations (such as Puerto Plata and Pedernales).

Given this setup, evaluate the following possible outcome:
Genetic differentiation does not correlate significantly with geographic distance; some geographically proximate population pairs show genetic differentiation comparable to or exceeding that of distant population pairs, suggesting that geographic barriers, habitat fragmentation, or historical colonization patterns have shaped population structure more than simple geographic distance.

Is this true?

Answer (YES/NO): YES